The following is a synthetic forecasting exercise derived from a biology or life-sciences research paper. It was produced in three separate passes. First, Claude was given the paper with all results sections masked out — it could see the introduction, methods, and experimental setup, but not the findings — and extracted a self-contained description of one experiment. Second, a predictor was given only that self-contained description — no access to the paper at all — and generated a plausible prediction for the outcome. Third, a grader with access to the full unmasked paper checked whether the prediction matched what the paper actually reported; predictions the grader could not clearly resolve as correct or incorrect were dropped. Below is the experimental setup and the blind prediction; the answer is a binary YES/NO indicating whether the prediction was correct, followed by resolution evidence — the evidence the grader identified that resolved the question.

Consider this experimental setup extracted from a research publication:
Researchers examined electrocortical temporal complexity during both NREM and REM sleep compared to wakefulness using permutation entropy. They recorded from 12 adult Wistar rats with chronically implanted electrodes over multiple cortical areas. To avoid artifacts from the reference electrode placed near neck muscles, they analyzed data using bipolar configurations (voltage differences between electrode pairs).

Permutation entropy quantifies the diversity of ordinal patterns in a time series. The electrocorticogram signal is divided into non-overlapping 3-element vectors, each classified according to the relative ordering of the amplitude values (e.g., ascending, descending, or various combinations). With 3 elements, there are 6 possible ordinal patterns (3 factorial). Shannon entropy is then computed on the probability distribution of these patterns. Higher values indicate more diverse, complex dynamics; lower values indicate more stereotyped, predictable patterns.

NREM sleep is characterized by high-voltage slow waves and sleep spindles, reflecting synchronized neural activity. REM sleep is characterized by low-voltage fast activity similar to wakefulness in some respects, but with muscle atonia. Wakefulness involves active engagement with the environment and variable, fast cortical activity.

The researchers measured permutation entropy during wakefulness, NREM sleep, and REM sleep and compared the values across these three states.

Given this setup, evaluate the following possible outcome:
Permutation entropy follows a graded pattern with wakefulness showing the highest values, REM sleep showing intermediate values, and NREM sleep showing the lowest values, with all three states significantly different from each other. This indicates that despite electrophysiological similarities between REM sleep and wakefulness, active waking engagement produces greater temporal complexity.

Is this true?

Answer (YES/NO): NO